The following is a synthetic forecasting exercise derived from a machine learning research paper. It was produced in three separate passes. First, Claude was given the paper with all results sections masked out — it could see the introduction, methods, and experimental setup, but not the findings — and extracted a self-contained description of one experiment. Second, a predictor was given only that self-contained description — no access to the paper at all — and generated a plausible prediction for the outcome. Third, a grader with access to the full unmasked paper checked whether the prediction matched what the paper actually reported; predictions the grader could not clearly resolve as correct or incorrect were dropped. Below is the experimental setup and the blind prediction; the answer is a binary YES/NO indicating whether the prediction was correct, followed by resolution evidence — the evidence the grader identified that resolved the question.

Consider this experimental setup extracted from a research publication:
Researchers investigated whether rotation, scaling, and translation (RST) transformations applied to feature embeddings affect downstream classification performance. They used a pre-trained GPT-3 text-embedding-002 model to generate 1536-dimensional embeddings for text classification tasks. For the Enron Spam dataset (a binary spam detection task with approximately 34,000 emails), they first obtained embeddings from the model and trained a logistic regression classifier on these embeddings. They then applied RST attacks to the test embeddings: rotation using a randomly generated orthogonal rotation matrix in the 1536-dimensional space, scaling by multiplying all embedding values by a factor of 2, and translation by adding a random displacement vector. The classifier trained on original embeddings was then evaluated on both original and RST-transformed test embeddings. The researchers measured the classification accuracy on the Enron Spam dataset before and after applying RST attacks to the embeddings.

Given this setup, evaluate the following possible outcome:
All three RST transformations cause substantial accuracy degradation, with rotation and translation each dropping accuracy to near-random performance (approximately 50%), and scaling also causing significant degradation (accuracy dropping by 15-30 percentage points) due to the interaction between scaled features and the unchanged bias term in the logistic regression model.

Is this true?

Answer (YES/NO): NO